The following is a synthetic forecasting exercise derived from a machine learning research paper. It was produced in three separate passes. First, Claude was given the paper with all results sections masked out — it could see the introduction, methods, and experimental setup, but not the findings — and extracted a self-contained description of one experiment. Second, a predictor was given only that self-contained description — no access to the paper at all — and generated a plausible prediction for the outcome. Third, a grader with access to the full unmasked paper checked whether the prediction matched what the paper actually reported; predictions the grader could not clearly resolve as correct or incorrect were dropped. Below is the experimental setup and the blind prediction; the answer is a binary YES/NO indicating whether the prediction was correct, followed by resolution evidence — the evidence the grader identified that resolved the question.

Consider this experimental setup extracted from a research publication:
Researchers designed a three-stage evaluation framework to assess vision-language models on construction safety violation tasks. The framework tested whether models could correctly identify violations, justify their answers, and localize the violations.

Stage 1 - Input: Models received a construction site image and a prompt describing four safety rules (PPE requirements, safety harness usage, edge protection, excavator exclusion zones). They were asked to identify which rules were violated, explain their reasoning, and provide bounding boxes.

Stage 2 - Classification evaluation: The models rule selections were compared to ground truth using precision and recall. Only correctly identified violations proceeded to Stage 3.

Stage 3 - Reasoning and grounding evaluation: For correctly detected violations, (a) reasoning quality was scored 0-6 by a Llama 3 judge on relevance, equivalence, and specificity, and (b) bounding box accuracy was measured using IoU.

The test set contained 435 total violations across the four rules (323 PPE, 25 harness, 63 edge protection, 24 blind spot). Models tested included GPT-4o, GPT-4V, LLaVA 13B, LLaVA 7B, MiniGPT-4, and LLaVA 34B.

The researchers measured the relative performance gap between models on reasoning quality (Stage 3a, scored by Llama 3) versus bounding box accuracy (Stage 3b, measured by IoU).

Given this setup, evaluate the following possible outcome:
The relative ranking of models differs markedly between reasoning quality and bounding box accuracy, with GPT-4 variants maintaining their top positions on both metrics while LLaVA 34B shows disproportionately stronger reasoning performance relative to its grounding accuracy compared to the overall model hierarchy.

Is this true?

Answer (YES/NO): NO